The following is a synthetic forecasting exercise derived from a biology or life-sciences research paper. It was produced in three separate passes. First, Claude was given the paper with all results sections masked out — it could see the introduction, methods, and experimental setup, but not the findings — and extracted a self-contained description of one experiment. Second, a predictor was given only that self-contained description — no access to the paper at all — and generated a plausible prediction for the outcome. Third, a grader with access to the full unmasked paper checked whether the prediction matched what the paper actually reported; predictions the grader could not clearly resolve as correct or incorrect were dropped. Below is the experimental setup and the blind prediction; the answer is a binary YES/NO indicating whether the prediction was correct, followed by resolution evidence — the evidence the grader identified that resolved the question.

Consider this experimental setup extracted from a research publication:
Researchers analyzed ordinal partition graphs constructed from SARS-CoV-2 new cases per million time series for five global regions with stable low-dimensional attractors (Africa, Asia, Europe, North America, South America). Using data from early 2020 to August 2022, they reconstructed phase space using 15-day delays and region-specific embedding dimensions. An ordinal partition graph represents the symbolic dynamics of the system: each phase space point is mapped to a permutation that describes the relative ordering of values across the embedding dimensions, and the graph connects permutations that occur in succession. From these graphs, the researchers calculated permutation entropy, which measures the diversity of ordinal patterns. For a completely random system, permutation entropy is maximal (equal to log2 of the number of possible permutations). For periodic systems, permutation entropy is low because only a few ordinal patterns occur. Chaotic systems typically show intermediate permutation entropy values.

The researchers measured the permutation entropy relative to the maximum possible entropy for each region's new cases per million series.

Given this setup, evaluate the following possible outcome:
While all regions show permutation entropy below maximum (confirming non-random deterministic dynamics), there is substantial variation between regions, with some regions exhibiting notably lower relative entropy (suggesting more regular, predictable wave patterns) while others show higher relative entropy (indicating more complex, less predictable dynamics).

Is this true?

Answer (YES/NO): NO